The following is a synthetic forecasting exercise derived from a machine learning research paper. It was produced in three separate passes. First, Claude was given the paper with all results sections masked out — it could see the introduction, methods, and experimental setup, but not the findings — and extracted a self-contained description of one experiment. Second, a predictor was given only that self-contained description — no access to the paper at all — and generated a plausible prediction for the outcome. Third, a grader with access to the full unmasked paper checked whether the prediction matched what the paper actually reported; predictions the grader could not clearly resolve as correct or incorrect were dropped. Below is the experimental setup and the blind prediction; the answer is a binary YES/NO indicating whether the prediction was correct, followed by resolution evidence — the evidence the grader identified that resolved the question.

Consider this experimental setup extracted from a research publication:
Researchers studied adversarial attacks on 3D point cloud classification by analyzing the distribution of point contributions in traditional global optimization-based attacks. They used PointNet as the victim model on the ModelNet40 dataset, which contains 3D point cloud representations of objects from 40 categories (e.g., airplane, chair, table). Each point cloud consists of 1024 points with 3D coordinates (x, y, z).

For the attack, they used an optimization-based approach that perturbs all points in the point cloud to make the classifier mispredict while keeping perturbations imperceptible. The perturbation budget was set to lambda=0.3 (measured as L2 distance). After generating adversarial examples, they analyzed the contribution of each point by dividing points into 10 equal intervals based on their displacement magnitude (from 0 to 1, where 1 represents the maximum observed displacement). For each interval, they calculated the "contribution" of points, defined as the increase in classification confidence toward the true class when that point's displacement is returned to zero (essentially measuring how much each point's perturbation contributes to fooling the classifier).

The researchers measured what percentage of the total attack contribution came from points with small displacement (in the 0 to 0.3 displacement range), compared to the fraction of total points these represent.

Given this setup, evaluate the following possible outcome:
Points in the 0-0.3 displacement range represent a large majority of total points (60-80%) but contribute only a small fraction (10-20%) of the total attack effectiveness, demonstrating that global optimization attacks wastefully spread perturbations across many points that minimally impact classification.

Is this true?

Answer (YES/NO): NO